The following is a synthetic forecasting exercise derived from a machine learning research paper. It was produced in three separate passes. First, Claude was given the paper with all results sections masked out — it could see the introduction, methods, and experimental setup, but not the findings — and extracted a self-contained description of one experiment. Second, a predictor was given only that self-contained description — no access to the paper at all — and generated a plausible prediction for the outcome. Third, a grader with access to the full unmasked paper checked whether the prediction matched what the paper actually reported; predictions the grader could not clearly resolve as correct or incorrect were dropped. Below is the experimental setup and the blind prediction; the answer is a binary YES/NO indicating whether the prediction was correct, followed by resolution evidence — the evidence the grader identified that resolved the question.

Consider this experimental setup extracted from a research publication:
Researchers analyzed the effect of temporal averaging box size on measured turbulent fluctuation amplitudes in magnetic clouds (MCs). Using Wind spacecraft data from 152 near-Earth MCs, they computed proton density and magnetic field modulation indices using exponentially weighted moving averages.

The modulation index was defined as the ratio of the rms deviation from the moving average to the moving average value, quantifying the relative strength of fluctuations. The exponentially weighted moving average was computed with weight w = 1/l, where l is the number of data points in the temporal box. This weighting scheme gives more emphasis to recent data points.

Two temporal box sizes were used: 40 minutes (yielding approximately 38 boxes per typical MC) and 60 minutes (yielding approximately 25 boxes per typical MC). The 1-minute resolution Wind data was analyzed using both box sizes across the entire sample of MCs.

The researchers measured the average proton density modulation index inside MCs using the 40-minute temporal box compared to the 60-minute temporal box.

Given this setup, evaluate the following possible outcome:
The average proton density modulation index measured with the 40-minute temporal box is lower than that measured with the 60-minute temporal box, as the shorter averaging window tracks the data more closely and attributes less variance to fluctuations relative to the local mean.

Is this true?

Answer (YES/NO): YES